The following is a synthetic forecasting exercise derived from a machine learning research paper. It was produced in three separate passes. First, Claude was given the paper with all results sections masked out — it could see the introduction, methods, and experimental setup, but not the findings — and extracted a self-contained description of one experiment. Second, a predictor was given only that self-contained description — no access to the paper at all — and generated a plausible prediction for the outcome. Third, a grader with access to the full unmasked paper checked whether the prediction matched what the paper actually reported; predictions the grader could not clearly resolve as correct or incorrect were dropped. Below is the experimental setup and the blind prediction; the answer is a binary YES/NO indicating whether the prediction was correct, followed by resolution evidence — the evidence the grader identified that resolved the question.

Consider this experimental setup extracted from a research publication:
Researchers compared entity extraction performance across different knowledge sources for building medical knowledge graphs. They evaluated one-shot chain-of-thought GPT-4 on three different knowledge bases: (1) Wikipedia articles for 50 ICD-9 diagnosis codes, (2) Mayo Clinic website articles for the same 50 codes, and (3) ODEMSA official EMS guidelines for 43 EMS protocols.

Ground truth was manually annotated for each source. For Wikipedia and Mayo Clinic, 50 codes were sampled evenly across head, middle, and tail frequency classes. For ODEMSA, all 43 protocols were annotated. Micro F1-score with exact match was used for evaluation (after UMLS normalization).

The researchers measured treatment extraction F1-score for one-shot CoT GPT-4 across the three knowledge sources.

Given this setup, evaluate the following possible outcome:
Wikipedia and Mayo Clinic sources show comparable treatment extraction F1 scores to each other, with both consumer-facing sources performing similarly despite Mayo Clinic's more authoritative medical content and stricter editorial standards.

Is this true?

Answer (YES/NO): NO